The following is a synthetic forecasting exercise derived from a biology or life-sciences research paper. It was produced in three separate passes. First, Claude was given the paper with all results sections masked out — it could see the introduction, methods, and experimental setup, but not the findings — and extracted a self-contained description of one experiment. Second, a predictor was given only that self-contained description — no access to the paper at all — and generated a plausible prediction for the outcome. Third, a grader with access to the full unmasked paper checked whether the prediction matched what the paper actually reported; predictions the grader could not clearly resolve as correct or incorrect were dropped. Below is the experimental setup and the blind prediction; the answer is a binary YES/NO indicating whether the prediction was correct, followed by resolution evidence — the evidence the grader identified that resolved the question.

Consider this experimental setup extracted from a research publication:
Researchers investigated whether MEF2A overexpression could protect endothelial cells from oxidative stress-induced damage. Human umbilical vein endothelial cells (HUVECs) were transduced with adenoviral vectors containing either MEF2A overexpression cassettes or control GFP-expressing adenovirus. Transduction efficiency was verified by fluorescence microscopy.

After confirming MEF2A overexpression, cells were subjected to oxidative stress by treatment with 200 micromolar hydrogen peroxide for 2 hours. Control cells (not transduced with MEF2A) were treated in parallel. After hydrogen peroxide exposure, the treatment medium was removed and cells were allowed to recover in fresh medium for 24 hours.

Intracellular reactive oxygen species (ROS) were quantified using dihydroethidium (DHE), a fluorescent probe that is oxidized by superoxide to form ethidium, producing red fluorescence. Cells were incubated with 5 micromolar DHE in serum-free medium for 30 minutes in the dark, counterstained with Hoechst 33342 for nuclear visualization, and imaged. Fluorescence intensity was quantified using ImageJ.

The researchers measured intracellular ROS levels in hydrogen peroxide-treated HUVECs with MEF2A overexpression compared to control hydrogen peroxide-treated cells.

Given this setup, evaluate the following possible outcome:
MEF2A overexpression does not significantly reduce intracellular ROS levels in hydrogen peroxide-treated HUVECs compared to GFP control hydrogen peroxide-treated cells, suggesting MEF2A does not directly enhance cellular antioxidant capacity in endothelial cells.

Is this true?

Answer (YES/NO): NO